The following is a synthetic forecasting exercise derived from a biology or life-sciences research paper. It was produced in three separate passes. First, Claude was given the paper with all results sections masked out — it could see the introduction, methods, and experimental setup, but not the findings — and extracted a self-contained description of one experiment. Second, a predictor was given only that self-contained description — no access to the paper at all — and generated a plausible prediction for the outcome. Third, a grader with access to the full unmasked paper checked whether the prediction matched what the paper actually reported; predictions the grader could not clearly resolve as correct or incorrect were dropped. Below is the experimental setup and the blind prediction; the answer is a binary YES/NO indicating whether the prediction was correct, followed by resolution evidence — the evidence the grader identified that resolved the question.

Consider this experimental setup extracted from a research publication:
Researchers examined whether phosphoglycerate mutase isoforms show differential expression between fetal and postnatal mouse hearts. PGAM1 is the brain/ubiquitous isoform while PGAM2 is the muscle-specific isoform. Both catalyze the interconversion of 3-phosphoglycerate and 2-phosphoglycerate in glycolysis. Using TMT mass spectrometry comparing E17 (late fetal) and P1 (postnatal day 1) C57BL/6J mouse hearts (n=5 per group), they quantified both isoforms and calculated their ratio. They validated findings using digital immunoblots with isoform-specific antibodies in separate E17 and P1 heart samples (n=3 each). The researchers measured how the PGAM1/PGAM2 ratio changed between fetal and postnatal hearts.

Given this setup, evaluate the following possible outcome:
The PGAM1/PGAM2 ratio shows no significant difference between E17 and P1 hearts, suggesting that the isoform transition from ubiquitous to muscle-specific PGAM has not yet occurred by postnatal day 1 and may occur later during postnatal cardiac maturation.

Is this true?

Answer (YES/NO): NO